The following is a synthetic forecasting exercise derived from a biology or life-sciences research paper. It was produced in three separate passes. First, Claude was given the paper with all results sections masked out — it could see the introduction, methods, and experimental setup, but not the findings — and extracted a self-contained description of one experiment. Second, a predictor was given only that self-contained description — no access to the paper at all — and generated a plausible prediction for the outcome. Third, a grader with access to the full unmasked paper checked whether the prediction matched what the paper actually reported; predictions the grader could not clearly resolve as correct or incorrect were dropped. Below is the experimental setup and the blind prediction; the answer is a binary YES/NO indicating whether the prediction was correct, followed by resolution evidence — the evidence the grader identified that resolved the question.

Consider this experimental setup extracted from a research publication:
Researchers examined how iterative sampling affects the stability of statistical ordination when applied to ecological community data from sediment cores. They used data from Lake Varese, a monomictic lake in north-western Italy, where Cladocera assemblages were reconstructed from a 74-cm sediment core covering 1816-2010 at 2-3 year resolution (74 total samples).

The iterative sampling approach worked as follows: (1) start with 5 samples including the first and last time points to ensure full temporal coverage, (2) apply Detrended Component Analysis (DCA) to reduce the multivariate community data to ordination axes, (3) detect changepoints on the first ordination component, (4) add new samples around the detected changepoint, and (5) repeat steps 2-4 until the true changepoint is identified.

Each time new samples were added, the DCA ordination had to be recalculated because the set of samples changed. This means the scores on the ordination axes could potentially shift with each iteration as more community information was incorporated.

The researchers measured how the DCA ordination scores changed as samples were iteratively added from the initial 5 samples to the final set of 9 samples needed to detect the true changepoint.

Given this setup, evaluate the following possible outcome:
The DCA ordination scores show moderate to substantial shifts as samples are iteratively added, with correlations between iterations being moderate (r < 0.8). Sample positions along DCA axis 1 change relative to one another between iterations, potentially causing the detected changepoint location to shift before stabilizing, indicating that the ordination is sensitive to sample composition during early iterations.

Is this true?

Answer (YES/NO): NO